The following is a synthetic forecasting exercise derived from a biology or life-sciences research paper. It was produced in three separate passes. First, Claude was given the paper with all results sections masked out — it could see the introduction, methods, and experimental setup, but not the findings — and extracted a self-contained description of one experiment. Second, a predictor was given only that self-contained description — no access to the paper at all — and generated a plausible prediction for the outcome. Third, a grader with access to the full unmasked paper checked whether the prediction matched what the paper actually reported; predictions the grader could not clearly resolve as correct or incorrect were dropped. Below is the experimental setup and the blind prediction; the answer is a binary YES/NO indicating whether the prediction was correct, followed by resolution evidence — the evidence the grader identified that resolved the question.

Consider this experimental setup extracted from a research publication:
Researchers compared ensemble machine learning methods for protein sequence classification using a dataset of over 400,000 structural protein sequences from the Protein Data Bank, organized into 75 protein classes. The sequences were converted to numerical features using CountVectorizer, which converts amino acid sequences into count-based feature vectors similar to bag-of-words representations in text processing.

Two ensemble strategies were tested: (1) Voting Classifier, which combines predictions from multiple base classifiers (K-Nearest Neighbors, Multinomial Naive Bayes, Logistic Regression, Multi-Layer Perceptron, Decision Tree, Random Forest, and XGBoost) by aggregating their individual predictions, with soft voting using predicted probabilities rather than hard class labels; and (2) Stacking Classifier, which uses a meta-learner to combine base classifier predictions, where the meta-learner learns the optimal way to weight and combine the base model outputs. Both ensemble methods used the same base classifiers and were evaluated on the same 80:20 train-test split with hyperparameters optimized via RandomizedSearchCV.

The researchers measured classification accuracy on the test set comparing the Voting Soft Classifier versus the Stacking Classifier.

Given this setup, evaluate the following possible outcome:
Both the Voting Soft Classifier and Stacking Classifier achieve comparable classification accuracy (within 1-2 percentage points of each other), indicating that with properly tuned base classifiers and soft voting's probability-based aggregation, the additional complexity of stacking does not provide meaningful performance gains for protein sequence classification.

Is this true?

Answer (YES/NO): YES